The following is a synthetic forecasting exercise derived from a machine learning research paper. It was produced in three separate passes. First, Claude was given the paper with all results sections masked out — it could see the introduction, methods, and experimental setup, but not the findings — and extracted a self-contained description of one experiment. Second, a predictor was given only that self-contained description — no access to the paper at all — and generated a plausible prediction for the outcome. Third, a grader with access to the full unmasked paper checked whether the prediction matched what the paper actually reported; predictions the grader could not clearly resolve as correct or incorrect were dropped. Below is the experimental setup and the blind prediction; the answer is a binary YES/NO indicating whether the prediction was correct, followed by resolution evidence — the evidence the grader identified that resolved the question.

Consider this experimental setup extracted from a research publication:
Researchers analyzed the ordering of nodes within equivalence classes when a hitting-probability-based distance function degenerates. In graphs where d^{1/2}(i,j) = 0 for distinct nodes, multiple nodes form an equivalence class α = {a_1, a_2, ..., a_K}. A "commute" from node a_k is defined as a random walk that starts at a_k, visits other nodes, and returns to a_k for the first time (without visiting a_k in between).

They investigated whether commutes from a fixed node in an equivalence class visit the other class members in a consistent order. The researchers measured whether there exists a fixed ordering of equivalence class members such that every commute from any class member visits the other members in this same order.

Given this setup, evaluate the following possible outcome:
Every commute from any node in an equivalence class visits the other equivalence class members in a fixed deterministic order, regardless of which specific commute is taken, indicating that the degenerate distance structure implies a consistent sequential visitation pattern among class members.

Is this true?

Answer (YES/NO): YES